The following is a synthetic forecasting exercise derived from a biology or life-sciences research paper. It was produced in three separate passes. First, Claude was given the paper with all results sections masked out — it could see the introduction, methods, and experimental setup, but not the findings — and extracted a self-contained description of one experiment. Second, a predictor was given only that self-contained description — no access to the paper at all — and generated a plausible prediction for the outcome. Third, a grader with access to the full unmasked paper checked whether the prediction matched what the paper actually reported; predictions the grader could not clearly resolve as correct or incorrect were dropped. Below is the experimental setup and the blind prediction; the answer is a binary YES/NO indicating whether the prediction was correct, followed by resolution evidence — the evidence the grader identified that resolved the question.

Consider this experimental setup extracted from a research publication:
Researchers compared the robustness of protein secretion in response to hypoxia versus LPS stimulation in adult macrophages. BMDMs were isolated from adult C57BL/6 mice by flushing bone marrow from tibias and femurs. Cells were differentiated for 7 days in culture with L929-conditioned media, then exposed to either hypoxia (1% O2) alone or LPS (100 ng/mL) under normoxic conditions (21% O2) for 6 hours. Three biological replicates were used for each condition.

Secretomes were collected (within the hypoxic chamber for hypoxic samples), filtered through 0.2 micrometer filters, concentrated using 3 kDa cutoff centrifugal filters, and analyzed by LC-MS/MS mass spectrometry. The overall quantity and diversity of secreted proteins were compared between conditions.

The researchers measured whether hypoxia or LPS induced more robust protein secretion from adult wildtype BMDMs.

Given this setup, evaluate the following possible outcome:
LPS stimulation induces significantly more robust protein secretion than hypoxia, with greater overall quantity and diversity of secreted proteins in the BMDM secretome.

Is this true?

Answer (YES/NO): YES